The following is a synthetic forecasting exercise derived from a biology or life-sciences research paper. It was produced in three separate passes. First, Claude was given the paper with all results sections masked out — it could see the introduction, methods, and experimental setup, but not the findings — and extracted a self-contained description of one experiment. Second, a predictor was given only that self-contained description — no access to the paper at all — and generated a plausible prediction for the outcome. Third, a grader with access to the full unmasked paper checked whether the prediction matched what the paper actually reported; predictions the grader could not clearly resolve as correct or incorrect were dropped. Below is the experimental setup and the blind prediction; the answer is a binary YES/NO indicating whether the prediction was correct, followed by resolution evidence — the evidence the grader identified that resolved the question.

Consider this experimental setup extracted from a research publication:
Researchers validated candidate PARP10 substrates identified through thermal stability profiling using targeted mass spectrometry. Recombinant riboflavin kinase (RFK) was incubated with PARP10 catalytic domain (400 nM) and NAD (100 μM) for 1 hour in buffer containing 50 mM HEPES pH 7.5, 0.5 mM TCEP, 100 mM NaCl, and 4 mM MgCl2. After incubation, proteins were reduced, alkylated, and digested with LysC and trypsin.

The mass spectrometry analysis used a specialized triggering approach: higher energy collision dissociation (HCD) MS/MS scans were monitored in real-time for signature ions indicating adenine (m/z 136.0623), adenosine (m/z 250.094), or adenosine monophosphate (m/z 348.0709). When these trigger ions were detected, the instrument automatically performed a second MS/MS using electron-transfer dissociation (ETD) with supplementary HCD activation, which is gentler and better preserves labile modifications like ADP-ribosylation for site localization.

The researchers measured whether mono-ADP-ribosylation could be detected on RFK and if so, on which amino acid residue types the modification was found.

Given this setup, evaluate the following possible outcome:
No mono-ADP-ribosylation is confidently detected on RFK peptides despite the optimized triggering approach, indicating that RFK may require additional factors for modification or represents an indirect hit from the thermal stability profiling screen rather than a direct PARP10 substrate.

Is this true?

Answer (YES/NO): NO